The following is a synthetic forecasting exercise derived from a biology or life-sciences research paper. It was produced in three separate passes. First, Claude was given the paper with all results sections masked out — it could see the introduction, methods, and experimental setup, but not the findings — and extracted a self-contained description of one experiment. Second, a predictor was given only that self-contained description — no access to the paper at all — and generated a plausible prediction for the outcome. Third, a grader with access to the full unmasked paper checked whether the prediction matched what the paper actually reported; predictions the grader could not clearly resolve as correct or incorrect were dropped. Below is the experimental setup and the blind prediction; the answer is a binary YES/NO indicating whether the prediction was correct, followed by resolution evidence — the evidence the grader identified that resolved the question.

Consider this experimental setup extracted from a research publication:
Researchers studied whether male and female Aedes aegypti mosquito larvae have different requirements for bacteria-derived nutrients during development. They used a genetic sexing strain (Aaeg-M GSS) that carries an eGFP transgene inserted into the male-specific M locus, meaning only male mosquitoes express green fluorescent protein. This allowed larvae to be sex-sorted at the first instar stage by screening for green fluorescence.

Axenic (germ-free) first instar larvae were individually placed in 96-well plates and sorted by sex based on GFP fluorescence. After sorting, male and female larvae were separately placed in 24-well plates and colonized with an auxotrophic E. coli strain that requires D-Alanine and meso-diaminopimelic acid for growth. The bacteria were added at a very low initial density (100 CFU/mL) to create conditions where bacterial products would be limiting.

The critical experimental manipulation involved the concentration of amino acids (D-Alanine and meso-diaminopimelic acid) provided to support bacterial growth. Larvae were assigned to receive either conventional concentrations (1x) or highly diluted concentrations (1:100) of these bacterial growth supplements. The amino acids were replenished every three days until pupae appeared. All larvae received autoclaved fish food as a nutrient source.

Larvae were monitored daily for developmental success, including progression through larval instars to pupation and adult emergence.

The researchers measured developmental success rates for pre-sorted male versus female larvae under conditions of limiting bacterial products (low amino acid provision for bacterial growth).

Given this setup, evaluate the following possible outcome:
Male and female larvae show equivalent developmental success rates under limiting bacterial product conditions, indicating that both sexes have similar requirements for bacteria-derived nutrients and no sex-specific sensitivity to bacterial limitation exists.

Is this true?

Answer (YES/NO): NO